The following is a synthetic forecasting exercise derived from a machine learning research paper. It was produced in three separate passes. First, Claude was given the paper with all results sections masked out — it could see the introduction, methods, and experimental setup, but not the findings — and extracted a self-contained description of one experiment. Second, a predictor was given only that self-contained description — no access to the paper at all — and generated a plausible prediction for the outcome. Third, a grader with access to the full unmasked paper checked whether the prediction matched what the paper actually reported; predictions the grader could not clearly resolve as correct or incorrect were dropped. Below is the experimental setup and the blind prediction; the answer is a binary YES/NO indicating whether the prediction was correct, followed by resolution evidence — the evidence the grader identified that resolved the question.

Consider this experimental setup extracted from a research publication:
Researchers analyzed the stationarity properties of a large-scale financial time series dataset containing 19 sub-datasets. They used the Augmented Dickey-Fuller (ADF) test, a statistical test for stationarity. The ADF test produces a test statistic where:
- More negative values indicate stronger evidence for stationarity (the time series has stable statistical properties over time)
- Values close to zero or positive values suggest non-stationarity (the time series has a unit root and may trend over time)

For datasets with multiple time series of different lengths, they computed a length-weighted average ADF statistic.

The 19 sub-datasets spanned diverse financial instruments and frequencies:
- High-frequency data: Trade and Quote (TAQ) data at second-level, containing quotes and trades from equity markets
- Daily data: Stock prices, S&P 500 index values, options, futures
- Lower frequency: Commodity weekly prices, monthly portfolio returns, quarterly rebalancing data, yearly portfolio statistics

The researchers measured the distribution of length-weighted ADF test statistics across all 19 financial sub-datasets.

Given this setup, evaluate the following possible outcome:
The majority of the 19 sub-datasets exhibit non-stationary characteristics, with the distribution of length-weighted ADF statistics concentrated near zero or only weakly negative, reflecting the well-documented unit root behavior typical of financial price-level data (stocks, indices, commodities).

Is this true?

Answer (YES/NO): NO